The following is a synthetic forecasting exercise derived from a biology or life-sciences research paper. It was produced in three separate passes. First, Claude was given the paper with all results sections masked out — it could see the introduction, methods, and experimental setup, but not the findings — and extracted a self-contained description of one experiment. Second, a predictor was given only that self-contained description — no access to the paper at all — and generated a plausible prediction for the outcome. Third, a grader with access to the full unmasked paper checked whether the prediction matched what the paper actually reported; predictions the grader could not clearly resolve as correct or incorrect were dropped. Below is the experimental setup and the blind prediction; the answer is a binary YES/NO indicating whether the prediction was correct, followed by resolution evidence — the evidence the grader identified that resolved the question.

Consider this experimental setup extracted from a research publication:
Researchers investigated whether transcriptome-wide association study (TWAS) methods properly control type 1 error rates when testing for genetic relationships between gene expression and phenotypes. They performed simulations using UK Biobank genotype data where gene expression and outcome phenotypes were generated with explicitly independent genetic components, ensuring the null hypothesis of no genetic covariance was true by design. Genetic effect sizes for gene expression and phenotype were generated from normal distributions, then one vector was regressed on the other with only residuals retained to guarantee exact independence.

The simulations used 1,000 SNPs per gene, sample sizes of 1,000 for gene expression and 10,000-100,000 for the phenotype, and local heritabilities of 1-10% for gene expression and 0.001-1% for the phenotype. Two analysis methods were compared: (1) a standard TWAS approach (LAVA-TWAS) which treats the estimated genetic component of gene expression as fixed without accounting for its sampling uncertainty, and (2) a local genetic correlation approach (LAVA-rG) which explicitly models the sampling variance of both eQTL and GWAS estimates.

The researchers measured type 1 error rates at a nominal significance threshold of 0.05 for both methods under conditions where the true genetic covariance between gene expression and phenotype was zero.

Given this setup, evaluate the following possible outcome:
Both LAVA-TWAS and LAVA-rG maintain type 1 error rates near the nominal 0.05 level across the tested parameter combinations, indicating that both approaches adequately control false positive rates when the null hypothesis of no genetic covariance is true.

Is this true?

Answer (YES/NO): NO